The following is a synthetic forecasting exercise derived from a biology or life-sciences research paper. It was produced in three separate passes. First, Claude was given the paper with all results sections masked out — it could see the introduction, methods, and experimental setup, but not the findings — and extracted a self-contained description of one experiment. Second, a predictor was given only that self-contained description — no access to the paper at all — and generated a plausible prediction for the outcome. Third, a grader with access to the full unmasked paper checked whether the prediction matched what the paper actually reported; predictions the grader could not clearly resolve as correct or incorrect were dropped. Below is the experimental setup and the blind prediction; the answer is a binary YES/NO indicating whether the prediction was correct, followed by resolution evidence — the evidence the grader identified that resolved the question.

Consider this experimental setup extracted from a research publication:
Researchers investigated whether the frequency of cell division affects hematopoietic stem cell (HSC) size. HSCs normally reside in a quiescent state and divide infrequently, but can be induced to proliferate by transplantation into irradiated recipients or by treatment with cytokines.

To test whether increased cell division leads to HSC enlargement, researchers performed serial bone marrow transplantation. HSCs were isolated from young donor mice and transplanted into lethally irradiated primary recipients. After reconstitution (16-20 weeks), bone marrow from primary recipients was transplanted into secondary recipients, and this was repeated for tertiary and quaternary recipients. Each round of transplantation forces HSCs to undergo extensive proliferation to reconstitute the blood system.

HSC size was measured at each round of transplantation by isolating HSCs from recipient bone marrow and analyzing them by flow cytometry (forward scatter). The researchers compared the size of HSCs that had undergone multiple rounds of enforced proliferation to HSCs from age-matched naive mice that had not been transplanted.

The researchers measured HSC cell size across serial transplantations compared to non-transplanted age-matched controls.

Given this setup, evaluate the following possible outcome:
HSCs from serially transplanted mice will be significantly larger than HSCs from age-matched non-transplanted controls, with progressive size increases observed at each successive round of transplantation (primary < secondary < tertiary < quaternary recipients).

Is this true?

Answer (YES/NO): NO